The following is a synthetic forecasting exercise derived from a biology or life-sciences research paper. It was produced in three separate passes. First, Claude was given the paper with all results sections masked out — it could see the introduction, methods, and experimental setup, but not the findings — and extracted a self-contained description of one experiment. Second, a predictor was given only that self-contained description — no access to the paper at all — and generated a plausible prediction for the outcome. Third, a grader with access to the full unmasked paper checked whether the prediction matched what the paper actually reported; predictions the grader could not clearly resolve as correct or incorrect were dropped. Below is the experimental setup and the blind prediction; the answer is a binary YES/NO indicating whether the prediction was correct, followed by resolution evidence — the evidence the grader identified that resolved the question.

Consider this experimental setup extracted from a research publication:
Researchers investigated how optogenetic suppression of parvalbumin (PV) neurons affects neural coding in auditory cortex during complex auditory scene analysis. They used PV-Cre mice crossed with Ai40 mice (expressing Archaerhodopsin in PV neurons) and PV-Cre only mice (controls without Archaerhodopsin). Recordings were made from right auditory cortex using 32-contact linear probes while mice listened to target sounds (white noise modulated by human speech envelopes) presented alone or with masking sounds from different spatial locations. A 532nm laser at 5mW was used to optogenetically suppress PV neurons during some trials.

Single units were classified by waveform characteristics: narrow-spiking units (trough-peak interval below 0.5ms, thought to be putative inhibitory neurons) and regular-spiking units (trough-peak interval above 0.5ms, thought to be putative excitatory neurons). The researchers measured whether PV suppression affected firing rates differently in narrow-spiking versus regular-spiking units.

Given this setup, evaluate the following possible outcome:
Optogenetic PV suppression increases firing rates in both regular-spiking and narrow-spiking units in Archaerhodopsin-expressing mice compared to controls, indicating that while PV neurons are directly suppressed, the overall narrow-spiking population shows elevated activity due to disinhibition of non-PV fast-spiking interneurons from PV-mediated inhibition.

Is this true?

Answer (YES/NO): YES